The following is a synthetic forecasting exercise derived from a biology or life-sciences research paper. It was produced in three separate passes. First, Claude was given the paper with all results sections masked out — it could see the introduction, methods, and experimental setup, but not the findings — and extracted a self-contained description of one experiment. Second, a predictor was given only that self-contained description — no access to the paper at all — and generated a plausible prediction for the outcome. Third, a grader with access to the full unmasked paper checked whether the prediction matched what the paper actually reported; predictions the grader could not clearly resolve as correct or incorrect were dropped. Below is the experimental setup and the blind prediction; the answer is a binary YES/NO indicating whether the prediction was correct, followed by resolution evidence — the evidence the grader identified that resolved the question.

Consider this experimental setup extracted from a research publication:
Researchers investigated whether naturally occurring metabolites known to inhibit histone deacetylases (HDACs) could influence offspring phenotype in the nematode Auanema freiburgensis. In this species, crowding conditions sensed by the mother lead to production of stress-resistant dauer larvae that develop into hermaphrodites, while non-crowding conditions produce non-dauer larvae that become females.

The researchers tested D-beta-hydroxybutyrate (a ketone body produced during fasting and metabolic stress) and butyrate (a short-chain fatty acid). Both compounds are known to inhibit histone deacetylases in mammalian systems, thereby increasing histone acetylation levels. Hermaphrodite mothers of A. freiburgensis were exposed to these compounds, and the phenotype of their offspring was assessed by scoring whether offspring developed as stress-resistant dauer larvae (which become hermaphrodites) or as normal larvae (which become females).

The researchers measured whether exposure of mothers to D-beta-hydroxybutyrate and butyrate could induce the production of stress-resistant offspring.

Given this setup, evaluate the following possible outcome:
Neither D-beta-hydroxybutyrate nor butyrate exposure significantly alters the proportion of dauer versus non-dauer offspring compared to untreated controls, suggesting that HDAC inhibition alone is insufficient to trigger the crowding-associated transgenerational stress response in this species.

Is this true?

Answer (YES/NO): NO